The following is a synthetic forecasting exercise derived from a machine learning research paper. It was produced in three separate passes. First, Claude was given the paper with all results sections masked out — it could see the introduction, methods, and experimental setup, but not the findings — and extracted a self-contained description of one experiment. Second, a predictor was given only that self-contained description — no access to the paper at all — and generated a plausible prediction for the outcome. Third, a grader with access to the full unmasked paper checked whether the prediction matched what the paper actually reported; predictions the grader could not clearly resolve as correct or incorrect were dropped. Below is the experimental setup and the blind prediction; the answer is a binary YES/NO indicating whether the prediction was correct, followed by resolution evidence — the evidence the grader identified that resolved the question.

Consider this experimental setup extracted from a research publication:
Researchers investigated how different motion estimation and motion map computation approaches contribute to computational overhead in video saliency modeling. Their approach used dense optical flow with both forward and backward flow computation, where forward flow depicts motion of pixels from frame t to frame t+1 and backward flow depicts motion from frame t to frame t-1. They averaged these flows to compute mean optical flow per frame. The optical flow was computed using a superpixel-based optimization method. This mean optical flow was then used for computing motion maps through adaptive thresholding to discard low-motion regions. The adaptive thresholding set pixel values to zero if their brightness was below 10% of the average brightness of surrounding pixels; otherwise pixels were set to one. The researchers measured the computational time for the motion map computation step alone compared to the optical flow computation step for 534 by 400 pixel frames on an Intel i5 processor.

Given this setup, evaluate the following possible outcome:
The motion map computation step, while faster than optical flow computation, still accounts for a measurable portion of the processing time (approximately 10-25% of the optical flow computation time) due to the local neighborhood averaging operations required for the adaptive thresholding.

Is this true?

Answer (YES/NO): NO